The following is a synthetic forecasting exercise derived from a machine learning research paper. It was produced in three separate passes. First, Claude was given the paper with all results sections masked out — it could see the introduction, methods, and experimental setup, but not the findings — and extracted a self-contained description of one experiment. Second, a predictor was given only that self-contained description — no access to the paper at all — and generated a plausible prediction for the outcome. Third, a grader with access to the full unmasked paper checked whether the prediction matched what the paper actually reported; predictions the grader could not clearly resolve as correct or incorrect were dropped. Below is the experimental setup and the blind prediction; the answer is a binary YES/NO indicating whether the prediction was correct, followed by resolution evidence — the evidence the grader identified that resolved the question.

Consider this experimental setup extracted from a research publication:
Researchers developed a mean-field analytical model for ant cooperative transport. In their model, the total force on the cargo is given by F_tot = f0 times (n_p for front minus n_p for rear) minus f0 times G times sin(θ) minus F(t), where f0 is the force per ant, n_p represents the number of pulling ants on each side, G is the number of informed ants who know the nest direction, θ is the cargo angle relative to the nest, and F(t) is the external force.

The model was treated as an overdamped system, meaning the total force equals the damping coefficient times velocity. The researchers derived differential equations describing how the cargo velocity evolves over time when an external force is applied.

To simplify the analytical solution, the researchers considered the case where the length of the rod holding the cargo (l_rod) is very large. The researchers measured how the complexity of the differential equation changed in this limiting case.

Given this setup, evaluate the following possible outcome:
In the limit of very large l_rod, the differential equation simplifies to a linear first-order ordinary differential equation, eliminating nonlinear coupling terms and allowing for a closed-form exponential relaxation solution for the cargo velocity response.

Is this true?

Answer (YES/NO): NO